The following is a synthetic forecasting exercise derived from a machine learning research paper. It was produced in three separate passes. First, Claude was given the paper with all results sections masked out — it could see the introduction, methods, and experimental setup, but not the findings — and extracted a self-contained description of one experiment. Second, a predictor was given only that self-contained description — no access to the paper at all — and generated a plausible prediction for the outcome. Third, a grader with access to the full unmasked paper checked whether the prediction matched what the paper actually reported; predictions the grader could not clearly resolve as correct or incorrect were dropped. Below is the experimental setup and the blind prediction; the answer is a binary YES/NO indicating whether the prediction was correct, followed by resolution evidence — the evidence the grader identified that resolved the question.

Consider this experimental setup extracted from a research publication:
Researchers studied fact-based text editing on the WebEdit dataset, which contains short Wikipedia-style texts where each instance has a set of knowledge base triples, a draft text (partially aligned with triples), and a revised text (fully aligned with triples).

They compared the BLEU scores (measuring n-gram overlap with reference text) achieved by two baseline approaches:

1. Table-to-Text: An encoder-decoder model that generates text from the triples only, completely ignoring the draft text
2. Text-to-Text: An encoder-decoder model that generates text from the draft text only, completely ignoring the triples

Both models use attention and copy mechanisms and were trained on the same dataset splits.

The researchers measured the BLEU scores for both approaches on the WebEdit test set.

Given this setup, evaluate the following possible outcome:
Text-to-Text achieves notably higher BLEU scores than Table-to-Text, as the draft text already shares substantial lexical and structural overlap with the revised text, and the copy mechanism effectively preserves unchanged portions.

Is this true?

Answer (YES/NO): YES